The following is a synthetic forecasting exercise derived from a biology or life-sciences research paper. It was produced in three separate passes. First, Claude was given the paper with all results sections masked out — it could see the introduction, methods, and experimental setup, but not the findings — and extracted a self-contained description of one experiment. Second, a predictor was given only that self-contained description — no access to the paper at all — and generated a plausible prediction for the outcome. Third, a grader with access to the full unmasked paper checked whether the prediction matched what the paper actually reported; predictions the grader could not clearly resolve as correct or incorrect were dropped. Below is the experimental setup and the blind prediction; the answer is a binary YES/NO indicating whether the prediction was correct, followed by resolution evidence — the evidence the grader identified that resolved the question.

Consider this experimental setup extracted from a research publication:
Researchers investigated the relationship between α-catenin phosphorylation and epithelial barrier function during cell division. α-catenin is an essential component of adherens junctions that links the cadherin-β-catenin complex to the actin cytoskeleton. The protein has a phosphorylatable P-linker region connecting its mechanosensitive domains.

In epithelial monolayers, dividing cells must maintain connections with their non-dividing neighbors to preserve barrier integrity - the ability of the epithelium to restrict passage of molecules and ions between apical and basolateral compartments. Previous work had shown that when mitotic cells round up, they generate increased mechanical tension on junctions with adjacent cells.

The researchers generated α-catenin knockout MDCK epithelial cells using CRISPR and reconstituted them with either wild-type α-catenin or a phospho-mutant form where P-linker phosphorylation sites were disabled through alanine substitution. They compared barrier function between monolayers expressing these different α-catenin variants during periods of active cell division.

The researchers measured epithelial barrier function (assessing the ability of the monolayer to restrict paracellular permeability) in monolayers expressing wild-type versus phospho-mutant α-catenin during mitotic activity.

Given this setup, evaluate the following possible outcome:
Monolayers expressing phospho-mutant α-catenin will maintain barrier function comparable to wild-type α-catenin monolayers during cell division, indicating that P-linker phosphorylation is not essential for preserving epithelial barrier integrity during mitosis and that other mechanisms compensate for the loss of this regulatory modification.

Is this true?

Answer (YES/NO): NO